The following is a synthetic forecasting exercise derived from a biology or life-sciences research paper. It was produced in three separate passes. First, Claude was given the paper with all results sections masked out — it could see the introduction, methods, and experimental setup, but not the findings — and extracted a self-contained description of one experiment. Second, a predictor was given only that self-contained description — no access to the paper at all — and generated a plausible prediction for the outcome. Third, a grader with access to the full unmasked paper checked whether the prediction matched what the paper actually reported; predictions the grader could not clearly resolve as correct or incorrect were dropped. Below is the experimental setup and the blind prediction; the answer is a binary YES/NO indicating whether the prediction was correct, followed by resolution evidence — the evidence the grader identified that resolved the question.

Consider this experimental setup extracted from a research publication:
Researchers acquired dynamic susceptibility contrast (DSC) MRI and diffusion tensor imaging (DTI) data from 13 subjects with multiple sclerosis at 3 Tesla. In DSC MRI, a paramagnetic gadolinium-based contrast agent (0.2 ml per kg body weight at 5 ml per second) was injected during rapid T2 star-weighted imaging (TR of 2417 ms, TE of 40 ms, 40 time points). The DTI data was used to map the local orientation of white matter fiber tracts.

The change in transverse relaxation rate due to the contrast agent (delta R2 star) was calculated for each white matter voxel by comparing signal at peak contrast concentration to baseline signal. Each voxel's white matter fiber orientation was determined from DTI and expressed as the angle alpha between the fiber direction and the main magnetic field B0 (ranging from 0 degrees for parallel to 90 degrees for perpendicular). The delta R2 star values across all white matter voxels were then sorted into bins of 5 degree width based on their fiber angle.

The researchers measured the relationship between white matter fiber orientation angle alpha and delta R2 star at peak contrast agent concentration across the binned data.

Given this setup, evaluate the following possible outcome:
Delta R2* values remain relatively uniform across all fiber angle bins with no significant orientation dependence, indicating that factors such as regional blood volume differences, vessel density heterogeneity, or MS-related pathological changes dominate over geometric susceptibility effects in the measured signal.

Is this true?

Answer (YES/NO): NO